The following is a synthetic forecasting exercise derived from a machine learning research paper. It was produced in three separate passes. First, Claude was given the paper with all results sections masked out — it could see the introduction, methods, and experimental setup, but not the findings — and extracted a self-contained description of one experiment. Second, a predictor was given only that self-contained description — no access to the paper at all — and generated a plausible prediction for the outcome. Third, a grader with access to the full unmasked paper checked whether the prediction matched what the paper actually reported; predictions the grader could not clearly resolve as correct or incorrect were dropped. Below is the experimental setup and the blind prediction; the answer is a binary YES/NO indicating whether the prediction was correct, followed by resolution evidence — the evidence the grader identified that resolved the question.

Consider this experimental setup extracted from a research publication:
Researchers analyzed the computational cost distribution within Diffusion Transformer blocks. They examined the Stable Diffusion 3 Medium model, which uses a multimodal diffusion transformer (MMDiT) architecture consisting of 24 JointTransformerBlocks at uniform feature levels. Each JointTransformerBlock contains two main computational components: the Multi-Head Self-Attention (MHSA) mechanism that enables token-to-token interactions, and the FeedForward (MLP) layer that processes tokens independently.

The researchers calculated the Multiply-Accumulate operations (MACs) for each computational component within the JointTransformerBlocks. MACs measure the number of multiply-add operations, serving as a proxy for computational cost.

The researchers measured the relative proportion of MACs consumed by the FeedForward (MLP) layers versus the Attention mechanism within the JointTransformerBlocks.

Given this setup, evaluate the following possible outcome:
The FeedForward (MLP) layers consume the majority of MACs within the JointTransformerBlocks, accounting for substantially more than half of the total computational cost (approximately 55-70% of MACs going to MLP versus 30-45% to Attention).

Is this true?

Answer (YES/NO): YES